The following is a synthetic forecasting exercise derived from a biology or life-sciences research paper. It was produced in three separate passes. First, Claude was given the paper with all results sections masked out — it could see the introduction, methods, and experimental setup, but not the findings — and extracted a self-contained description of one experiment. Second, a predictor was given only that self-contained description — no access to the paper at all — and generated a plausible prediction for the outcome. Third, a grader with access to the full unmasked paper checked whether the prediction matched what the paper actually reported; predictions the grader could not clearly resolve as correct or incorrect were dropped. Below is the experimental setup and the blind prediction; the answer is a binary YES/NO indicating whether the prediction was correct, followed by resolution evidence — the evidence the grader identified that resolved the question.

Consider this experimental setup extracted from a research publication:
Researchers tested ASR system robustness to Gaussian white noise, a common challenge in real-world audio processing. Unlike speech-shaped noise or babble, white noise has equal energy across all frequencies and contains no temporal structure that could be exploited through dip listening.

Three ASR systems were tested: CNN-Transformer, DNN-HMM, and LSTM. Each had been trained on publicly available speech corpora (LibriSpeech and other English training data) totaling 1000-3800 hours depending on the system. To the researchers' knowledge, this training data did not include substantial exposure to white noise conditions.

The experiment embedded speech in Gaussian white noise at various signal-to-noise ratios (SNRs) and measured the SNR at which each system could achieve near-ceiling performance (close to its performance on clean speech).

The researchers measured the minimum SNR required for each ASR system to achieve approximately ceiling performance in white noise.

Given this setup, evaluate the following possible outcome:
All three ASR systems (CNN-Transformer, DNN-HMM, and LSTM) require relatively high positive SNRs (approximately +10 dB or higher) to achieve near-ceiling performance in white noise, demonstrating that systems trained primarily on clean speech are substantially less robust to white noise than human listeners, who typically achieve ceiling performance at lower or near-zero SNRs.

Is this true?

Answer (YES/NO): YES